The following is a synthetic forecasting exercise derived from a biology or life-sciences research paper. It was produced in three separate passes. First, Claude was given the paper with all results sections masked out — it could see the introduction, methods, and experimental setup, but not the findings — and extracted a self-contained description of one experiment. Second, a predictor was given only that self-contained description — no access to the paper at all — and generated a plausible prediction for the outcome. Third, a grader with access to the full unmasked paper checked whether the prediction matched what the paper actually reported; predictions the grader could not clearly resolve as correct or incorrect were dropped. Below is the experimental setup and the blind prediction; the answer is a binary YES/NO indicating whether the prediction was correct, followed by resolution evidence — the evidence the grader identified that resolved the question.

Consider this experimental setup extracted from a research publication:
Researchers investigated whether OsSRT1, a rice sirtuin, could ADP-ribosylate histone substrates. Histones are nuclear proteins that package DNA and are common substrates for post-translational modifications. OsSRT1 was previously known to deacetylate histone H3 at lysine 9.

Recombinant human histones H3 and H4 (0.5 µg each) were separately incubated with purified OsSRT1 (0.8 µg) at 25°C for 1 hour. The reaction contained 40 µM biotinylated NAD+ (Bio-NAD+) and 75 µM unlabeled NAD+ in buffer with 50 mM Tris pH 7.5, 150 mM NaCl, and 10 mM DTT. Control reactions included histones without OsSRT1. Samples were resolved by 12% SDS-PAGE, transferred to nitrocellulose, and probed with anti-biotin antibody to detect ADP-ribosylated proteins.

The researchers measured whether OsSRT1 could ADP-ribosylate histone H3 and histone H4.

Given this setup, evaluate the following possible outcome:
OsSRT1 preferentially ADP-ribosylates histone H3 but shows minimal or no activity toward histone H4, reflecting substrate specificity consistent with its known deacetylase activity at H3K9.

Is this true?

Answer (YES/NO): YES